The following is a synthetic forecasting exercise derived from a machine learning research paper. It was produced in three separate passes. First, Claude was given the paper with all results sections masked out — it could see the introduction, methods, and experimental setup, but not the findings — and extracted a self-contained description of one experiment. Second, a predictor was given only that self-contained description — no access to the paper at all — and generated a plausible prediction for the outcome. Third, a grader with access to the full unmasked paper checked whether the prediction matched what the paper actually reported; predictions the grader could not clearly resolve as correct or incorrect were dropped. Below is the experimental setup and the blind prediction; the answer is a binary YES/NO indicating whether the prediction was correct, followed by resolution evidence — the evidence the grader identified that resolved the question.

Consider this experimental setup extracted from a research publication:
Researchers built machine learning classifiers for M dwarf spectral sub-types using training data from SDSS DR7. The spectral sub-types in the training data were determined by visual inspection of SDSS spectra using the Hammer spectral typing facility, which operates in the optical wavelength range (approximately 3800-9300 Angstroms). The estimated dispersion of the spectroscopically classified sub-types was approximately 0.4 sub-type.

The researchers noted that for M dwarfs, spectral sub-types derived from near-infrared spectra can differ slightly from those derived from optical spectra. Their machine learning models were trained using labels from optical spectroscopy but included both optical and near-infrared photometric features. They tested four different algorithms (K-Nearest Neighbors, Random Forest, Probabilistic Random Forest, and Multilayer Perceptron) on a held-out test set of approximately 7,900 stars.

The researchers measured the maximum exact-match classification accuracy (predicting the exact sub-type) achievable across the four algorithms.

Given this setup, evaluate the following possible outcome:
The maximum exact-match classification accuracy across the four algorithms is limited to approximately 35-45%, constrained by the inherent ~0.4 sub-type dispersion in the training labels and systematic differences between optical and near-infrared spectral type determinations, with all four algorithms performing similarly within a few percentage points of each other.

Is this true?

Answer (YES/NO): NO